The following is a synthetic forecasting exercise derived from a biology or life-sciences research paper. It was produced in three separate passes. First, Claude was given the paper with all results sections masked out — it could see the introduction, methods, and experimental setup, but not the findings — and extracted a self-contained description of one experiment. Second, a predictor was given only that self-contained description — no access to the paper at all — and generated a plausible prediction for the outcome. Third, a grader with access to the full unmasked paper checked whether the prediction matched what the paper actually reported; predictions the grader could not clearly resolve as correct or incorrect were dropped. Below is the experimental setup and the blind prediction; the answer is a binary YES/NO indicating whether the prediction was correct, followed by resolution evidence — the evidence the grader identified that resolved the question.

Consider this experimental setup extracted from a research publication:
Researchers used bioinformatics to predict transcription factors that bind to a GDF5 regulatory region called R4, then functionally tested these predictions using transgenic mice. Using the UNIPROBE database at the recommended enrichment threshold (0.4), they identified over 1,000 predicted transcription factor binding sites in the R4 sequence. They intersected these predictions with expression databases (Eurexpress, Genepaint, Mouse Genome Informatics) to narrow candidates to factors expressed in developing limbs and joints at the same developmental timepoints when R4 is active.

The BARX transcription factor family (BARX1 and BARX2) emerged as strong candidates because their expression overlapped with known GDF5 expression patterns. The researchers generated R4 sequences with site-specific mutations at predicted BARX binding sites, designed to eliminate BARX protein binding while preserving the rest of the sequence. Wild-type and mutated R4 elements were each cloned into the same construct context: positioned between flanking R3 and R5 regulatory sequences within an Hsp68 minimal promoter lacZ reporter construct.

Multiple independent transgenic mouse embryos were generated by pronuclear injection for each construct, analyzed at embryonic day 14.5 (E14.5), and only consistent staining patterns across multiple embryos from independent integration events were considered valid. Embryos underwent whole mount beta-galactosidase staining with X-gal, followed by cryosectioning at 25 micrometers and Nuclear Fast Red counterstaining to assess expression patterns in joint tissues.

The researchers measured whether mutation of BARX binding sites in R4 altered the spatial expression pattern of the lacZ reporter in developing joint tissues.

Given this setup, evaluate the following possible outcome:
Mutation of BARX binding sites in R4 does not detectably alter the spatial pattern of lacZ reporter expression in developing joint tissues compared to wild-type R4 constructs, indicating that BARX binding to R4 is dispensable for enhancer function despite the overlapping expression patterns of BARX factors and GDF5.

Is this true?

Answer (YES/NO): NO